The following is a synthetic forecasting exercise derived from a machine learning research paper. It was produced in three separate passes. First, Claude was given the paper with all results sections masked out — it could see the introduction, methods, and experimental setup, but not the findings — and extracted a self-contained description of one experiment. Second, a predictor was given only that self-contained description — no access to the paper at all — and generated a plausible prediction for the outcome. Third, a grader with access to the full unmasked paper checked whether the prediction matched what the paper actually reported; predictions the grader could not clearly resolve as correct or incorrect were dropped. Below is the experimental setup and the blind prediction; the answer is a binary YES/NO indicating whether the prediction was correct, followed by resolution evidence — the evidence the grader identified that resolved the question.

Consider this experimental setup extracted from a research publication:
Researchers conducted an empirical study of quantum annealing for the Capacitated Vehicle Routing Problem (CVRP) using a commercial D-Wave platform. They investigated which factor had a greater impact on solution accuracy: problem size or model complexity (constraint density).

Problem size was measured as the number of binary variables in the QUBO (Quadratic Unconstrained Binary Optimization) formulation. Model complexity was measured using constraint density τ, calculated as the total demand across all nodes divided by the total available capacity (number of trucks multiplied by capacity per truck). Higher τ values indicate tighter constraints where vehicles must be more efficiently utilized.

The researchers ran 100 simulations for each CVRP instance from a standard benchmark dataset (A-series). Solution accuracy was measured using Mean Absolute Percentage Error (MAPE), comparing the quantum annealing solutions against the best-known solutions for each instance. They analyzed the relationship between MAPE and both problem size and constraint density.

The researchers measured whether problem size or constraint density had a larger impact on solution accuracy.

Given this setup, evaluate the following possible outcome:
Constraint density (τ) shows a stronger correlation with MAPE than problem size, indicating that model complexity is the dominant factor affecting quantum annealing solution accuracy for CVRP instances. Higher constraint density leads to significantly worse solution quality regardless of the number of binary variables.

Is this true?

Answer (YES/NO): YES